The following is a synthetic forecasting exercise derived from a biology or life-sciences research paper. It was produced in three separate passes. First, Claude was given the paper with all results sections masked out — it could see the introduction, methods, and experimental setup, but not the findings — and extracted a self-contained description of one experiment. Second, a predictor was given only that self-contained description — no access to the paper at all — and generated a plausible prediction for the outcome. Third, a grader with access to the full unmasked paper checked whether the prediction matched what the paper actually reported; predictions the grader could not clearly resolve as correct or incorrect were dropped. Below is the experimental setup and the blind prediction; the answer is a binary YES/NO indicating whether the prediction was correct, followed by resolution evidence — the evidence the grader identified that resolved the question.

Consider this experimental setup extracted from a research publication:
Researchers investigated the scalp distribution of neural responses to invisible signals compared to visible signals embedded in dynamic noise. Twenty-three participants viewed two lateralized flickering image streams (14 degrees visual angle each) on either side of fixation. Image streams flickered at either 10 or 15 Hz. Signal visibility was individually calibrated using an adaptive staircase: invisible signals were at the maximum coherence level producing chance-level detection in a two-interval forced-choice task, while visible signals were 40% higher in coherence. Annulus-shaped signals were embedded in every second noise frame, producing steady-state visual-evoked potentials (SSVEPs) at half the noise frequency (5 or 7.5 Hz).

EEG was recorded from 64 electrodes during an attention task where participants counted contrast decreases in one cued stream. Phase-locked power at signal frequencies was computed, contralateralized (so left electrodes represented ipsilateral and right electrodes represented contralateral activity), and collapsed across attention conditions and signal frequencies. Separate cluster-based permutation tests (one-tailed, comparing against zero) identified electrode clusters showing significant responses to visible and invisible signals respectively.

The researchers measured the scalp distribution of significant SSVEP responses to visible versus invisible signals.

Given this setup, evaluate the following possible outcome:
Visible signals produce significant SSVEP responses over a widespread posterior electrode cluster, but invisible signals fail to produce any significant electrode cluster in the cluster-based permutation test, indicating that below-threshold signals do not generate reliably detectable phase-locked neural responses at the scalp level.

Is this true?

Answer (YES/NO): NO